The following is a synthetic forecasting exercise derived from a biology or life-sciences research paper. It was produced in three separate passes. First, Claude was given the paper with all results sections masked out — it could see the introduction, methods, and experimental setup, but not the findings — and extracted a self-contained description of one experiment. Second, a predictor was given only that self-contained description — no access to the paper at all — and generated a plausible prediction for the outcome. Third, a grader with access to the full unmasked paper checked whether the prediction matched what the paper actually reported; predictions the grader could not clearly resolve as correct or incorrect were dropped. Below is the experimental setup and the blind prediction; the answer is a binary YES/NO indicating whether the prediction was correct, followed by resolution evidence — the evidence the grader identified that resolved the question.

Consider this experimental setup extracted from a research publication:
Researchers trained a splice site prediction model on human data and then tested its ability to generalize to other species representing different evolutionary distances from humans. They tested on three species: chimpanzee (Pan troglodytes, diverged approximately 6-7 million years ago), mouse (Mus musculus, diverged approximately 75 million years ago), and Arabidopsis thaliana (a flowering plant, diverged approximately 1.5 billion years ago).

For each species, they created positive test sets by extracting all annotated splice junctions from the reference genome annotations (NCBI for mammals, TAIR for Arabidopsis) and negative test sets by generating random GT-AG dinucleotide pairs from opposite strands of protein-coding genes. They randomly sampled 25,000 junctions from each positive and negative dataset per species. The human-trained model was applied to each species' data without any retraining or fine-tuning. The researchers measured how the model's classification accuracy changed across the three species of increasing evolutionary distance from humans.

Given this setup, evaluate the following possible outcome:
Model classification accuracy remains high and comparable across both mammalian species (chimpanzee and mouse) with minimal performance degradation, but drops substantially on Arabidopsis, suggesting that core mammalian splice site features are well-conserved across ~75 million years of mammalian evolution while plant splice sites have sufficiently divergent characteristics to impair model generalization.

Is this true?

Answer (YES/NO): NO